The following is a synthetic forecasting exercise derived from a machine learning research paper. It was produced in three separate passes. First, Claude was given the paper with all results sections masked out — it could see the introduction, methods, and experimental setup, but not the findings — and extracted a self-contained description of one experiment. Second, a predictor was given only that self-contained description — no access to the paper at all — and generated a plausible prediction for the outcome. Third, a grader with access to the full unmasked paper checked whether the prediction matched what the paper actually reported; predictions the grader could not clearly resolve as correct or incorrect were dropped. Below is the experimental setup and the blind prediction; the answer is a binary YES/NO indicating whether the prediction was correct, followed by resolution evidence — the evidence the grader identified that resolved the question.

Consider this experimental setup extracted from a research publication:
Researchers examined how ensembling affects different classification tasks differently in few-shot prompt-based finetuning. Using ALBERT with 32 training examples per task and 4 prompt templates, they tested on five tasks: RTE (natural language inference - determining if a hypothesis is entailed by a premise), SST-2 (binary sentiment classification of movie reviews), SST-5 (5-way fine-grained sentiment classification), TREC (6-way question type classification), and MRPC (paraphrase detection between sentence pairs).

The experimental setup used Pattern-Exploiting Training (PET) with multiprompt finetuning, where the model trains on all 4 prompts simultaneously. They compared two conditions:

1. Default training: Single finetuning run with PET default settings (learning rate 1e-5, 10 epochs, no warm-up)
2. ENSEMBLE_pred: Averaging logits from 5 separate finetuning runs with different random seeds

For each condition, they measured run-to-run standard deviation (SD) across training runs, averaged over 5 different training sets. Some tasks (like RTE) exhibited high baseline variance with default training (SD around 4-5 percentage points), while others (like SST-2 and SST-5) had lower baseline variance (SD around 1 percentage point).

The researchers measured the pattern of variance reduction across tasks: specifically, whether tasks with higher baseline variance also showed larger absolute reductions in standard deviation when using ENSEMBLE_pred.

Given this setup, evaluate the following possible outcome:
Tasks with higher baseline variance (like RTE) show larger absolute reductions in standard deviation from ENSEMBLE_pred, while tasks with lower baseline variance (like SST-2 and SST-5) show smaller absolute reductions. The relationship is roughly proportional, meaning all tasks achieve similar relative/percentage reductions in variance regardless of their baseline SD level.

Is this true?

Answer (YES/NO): NO